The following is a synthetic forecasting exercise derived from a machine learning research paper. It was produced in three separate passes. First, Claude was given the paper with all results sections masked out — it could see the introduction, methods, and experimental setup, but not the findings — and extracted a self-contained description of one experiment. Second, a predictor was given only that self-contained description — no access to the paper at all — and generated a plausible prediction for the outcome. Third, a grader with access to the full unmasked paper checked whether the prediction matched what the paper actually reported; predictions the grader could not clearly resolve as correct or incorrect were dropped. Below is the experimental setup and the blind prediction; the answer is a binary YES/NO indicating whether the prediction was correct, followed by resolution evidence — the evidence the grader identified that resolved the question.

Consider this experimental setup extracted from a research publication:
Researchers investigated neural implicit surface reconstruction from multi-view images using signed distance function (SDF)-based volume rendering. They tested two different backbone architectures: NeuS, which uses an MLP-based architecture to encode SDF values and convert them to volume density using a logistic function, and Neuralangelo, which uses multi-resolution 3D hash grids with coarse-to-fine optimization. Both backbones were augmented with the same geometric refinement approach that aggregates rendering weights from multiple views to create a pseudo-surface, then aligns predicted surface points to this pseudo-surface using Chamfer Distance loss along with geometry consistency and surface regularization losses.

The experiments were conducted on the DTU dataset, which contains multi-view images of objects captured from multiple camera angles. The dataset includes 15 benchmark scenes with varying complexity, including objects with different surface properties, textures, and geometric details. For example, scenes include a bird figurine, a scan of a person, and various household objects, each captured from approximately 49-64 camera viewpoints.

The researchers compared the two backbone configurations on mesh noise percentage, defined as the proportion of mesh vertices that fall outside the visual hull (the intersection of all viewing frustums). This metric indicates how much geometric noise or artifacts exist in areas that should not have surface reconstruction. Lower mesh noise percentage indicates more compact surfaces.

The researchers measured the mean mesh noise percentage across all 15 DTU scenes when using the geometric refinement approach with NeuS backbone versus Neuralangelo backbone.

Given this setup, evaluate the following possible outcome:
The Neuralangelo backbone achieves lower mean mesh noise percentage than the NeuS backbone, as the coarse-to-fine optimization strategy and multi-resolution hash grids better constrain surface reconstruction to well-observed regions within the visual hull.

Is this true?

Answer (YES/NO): NO